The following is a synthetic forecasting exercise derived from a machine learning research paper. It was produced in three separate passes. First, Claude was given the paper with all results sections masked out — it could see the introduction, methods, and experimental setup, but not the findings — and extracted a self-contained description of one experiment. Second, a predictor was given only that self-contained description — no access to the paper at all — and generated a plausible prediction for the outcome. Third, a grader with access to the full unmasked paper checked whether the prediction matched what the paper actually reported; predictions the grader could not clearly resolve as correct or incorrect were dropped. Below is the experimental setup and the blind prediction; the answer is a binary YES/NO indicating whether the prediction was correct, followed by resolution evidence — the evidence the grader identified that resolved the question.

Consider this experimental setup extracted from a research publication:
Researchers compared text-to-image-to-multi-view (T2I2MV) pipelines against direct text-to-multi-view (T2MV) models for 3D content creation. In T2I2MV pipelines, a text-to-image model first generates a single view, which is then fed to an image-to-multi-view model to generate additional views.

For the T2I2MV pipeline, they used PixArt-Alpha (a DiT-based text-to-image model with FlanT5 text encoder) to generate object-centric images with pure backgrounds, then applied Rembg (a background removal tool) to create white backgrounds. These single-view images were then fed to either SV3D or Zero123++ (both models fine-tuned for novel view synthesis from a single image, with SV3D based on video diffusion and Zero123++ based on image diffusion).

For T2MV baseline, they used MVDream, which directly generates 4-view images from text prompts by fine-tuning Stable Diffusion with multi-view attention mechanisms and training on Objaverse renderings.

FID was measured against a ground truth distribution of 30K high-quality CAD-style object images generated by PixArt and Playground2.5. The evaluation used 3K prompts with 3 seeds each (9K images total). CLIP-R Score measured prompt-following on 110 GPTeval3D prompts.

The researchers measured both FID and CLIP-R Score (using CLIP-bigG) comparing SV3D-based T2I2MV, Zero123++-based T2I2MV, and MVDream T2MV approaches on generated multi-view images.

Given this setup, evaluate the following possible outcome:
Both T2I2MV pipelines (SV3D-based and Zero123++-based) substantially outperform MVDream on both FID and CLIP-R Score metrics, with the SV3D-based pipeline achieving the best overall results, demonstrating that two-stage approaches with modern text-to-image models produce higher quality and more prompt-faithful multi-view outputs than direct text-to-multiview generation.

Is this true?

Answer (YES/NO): NO